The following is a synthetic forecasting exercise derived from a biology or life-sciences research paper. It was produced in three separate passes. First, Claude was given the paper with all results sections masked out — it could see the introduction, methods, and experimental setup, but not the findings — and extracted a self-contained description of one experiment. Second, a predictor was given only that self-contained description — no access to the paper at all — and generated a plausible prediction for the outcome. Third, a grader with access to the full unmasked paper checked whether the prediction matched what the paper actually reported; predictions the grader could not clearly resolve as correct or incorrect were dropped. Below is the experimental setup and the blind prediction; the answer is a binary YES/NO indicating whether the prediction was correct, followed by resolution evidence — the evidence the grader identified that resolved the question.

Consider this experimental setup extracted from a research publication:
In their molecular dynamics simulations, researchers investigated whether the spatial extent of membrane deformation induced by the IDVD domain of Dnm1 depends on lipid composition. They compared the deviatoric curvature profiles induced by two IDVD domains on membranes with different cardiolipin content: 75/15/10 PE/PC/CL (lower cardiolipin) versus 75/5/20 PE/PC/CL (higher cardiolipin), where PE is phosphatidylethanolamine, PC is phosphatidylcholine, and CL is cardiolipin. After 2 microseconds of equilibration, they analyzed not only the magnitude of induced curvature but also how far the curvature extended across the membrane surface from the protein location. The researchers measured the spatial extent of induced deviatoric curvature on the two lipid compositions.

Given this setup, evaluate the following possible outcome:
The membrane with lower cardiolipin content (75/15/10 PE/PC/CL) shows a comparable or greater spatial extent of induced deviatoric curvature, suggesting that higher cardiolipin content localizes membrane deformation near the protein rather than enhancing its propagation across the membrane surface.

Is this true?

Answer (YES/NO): NO